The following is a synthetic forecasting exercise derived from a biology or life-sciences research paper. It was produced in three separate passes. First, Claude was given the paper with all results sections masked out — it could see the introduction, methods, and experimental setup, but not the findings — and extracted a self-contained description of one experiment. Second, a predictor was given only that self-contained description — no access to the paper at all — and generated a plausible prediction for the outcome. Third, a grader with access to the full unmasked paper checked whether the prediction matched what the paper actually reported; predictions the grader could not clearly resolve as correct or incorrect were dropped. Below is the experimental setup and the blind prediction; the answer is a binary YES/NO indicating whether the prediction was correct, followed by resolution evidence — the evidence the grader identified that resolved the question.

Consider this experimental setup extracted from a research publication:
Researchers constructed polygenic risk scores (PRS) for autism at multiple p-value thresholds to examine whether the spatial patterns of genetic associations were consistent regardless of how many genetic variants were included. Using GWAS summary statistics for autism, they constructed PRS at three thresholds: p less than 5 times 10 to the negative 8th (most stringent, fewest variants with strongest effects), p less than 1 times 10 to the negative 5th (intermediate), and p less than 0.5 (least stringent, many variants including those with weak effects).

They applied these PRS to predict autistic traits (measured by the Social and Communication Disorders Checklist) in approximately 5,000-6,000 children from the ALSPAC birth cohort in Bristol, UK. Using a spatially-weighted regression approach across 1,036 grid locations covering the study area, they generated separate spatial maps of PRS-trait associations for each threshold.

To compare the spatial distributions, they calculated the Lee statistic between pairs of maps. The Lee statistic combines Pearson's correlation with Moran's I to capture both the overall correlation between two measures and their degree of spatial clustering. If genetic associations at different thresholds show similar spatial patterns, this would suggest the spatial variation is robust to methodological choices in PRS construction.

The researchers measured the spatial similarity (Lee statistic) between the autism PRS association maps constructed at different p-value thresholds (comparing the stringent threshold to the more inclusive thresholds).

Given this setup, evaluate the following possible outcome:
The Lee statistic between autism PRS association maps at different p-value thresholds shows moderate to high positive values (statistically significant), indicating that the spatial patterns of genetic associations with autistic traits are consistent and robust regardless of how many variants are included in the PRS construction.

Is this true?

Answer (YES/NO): YES